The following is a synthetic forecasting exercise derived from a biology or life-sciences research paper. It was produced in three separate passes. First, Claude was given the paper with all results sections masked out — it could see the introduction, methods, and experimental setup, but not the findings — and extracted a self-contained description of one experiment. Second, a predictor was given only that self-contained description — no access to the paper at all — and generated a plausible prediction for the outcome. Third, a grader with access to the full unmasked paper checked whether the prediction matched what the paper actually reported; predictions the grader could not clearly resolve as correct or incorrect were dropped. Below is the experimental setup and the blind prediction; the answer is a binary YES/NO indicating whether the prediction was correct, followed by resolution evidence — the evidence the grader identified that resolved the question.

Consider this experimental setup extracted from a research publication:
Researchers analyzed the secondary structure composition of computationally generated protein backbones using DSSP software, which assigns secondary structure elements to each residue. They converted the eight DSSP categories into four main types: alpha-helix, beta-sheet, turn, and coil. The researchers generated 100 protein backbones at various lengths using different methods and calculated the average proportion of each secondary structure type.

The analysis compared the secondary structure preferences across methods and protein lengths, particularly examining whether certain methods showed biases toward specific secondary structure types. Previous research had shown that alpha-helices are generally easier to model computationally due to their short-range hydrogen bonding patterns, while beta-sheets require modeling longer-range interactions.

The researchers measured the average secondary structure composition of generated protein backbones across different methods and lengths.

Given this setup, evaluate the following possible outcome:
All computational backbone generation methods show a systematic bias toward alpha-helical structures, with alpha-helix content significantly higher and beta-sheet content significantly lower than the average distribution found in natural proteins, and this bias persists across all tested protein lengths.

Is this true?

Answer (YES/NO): NO